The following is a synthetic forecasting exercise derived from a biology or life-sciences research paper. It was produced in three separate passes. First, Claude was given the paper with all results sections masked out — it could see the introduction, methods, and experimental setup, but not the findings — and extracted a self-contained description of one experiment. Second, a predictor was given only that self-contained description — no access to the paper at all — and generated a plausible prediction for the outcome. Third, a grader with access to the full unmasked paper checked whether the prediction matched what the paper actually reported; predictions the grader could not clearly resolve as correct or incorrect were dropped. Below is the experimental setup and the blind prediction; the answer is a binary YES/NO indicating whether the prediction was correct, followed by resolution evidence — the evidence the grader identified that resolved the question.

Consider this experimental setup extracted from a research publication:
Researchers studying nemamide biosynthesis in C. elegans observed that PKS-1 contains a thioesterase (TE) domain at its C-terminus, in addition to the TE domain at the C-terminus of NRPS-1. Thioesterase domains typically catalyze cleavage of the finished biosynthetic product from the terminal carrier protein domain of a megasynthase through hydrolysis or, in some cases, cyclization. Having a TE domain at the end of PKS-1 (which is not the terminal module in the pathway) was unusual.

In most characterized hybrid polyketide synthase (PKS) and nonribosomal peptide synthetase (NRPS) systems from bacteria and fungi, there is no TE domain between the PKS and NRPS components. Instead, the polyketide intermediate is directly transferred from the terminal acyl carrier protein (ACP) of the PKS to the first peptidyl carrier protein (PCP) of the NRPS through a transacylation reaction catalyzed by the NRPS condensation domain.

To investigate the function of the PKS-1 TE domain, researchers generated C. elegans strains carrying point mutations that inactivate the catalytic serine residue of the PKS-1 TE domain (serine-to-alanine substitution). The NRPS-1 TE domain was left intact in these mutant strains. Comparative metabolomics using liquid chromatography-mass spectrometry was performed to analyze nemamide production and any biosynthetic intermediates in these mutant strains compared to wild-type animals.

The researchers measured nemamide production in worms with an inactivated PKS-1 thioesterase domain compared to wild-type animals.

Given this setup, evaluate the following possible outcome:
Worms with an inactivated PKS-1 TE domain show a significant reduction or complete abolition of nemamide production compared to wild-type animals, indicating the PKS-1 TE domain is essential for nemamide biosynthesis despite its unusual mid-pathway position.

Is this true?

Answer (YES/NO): YES